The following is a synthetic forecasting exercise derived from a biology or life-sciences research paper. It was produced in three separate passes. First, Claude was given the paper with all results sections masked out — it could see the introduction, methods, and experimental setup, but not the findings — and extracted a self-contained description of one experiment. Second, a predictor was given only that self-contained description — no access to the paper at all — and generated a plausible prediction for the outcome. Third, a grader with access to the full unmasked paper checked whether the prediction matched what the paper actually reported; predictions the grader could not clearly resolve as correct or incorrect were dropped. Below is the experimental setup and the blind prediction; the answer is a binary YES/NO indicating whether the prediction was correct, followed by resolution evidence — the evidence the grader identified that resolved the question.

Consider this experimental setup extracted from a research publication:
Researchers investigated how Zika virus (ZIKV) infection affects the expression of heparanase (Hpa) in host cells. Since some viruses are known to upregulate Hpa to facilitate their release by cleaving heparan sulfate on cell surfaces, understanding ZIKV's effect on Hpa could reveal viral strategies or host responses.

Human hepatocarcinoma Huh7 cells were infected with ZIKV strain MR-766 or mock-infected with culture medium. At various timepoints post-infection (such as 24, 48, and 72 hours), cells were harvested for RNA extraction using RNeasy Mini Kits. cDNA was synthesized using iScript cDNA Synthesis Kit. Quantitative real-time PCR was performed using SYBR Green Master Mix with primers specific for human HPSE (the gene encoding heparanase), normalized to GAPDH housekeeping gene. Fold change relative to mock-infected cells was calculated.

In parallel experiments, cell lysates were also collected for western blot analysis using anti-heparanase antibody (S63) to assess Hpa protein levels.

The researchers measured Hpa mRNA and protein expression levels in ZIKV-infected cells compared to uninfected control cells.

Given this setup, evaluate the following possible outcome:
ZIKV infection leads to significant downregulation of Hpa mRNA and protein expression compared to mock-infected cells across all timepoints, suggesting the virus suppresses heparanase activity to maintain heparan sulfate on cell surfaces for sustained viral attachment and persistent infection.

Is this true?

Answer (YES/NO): NO